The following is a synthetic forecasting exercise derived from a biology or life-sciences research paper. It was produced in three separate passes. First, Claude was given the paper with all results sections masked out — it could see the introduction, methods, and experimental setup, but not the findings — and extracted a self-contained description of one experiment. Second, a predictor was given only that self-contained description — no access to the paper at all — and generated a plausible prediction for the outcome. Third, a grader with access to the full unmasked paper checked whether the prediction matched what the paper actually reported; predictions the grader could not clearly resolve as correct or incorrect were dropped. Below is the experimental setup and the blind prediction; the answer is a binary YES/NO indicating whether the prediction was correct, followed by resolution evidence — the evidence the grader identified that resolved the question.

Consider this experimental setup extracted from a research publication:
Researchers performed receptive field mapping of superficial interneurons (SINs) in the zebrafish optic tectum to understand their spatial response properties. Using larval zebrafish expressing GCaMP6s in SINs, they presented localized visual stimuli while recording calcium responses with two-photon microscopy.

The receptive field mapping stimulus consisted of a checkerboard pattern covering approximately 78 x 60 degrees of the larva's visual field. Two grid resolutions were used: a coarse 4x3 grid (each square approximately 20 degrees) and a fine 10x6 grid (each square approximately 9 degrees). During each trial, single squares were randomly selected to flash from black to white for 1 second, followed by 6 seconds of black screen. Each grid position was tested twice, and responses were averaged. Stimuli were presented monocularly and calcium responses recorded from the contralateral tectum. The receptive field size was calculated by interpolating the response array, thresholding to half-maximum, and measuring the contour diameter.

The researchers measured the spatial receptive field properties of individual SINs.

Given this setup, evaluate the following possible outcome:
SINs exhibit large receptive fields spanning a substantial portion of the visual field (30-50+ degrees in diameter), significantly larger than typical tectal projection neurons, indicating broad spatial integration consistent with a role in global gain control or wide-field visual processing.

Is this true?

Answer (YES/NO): NO